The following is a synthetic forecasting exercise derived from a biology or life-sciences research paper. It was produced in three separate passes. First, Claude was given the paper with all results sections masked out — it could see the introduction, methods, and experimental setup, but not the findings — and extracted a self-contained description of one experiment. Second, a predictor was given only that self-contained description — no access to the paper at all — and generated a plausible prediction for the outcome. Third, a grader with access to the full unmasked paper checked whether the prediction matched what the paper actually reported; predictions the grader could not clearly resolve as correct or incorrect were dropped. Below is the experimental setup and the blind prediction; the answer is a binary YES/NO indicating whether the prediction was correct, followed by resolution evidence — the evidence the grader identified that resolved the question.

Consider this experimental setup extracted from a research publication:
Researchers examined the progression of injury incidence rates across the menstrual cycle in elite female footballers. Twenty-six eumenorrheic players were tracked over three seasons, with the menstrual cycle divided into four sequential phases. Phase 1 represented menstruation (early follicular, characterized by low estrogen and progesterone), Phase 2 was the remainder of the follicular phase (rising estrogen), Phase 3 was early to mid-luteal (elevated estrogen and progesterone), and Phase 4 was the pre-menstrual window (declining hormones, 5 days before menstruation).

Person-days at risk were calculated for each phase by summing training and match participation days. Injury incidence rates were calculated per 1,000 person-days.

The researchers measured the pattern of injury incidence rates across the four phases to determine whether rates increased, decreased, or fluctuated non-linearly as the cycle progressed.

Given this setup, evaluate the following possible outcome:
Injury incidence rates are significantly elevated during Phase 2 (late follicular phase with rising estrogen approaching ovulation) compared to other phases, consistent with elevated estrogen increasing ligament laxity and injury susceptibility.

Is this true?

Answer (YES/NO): NO